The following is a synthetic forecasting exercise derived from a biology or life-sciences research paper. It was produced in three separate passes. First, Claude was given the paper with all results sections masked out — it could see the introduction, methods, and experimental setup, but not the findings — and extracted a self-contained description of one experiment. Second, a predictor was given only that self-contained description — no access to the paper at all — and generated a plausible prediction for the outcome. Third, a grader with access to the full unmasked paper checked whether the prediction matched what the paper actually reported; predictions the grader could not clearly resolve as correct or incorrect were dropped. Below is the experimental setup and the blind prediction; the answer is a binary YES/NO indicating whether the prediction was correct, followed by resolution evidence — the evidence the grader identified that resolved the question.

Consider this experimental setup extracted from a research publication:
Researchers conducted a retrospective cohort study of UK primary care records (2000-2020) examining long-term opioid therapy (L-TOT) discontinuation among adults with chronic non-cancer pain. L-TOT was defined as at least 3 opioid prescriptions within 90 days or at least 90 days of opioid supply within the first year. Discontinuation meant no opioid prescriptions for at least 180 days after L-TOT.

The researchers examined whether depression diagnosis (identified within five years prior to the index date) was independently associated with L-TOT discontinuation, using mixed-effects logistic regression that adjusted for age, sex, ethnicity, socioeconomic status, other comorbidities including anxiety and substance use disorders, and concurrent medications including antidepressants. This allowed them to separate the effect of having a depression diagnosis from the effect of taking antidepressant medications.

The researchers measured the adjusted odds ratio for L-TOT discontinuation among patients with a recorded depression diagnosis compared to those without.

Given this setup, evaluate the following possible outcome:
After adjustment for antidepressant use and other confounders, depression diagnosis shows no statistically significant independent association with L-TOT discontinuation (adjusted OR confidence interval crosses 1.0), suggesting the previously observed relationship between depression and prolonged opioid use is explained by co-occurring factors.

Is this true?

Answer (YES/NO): YES